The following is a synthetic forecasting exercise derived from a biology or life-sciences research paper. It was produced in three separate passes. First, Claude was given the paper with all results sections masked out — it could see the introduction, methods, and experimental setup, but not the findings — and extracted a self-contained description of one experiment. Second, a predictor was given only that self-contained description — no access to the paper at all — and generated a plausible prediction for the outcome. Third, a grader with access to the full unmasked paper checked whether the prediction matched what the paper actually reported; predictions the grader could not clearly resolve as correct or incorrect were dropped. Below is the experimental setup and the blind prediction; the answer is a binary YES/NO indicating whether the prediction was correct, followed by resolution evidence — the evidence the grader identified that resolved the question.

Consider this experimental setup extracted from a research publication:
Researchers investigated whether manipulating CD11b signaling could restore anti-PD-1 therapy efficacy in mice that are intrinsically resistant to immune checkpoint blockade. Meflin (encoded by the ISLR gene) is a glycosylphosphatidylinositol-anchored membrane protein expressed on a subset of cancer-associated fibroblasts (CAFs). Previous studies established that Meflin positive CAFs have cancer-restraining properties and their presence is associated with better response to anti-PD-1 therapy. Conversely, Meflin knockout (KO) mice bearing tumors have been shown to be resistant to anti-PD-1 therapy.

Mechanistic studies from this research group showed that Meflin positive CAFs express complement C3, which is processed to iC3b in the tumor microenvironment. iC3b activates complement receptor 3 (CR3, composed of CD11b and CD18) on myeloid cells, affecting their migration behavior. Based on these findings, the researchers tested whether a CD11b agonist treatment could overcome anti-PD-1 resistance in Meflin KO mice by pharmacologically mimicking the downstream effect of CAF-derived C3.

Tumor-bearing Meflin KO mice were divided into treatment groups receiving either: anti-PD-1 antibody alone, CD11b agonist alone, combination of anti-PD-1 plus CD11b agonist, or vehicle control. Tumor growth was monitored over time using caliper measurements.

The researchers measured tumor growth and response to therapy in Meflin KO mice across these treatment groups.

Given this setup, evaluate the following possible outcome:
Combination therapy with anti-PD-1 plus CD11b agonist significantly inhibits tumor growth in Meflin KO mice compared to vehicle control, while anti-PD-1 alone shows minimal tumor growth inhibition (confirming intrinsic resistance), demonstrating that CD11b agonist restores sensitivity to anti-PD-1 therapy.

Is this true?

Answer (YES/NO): NO